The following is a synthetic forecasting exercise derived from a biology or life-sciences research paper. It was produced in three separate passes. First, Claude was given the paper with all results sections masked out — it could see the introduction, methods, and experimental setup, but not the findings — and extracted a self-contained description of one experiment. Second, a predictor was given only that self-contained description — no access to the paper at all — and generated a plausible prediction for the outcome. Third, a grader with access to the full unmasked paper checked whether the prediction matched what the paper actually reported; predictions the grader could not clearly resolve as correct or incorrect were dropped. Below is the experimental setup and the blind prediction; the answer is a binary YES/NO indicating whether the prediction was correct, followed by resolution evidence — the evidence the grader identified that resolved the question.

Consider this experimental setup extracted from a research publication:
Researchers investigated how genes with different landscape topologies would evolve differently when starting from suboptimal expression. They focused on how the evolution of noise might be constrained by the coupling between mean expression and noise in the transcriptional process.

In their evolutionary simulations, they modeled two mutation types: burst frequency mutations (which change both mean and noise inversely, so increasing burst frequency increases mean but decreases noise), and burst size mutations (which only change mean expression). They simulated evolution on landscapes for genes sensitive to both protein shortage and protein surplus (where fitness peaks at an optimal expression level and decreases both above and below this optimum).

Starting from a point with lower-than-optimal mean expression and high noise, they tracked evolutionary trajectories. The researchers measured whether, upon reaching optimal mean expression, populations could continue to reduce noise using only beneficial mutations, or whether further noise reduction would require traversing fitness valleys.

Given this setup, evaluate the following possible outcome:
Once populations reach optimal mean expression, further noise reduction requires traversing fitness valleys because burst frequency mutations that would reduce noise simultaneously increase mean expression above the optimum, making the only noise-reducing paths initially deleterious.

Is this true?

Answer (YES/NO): NO